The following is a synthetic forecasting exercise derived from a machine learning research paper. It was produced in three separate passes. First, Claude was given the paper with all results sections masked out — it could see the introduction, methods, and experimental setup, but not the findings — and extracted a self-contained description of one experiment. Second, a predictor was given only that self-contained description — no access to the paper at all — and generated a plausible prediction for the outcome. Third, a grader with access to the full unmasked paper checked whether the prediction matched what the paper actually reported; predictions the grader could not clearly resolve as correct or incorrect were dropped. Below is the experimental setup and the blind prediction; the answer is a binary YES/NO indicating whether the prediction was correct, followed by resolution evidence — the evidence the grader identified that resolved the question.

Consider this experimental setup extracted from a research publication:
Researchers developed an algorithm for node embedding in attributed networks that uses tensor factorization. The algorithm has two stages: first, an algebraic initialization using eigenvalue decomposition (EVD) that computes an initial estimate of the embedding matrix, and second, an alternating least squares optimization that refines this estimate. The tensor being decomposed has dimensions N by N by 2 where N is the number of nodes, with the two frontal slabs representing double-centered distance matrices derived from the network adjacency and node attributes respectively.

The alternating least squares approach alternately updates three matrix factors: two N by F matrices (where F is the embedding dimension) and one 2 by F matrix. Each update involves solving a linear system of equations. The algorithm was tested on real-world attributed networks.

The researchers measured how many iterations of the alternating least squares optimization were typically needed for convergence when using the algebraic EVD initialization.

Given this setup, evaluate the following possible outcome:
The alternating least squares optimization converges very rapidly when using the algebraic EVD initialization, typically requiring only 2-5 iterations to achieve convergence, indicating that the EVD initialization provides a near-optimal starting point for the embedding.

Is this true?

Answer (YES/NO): NO